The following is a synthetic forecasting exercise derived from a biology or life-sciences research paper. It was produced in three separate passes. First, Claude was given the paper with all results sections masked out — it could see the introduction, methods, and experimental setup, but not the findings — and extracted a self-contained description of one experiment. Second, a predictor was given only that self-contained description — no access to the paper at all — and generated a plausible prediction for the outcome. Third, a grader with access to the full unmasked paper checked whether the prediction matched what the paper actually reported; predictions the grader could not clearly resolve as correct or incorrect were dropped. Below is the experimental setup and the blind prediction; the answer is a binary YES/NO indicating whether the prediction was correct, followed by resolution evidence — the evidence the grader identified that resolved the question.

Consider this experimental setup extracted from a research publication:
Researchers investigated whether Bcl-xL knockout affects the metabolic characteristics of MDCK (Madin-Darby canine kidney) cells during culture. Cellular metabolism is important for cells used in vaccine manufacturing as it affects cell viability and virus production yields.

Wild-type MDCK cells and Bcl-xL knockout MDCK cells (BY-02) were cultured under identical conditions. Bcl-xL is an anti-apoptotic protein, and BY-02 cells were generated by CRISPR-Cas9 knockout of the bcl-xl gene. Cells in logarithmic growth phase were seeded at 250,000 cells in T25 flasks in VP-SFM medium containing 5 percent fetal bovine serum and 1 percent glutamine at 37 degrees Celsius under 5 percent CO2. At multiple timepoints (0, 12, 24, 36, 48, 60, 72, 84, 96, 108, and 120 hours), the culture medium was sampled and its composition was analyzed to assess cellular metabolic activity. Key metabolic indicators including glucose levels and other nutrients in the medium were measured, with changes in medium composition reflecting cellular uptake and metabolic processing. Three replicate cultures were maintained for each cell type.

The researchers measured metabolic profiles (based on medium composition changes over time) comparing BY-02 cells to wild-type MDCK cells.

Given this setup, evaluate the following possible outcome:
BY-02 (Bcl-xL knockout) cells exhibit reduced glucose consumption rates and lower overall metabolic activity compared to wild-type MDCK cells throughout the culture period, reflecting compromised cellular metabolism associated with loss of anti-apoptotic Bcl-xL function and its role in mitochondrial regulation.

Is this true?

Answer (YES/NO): NO